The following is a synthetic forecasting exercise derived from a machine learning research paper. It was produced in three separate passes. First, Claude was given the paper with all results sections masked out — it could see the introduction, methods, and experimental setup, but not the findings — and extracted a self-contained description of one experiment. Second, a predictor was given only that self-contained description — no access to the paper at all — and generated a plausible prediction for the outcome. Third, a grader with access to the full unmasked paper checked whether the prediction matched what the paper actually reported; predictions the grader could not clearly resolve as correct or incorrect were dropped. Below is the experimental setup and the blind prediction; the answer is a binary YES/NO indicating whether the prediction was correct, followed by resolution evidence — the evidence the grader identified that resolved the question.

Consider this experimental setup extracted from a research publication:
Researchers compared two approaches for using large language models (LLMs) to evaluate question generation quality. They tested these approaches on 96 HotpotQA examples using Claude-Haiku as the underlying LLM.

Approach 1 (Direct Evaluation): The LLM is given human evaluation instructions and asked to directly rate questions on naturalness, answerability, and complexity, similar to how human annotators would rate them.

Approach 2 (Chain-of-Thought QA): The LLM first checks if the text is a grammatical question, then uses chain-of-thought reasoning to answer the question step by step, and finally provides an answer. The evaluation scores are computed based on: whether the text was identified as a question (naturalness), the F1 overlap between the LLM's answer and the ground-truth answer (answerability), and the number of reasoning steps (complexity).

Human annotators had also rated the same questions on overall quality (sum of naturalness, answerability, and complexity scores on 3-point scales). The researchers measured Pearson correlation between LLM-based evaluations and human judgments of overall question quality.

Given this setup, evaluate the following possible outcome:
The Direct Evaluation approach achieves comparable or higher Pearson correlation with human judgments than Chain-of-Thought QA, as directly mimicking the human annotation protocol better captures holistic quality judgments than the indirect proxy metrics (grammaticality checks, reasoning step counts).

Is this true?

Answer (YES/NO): NO